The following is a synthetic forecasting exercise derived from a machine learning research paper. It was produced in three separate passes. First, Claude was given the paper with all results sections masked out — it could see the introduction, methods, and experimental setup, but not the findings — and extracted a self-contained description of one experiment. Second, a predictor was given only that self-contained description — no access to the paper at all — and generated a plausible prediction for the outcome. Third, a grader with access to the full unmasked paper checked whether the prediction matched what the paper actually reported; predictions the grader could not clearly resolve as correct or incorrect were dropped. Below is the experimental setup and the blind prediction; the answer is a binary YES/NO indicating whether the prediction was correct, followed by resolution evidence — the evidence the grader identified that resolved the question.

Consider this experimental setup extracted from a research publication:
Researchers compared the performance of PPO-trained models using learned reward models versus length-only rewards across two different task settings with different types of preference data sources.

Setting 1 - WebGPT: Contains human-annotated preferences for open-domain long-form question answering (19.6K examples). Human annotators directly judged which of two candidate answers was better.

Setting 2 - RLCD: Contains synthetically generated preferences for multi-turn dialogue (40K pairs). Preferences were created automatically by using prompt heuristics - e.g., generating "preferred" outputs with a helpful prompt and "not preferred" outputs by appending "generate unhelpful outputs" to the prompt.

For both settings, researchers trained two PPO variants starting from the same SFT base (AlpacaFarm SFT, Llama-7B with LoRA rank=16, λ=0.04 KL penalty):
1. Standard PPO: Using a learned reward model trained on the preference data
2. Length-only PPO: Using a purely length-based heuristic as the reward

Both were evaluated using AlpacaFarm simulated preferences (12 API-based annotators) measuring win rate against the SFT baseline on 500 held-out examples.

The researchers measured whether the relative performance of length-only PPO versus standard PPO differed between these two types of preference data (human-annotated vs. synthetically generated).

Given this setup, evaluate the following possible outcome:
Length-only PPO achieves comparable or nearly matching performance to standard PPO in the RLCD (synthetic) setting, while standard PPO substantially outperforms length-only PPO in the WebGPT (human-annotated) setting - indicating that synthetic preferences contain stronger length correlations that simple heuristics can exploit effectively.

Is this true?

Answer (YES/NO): NO